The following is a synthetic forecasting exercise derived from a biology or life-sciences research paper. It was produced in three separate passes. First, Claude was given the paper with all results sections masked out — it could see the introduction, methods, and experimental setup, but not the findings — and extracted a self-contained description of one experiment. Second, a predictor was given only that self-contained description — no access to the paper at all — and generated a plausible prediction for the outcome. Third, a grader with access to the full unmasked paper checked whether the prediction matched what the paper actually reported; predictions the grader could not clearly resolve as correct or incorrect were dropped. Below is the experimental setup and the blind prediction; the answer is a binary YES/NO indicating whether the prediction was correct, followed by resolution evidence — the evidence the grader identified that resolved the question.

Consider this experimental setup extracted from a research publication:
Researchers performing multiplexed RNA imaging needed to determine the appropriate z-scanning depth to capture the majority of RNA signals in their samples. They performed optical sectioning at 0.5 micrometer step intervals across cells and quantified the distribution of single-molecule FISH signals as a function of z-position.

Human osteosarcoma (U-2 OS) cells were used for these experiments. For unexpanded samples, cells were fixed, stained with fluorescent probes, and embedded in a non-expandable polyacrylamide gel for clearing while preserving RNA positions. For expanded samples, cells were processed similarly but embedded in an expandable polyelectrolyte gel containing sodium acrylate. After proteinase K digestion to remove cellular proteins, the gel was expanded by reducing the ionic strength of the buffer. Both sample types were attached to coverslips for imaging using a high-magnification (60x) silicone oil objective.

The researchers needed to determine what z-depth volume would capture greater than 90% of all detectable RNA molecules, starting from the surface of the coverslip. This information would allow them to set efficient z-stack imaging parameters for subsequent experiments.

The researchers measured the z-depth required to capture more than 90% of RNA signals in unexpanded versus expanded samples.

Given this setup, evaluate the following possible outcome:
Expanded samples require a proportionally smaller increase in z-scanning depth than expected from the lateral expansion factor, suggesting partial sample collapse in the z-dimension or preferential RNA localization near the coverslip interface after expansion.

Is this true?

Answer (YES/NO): NO